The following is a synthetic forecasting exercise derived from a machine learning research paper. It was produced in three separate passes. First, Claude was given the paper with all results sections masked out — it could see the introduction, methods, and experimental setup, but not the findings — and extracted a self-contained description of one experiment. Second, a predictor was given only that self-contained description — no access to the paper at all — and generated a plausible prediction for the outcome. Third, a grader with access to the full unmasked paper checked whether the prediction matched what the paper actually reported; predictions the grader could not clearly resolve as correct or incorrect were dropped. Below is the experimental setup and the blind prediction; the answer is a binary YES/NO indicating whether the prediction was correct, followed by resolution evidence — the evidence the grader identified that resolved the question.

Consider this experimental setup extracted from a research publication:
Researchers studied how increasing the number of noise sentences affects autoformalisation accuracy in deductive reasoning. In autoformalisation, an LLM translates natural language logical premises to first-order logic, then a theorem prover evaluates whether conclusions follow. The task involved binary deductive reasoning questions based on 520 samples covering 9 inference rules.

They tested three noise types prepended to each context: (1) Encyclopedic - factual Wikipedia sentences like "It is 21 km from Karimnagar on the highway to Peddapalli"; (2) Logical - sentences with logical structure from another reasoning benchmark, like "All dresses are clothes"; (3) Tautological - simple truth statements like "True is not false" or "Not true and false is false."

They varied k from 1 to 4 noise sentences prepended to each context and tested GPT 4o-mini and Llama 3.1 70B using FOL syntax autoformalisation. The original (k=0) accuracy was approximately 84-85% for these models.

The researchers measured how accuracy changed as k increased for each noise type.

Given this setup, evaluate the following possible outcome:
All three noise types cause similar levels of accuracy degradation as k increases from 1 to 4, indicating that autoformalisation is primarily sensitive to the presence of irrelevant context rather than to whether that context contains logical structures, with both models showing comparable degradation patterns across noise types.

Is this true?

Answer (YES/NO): NO